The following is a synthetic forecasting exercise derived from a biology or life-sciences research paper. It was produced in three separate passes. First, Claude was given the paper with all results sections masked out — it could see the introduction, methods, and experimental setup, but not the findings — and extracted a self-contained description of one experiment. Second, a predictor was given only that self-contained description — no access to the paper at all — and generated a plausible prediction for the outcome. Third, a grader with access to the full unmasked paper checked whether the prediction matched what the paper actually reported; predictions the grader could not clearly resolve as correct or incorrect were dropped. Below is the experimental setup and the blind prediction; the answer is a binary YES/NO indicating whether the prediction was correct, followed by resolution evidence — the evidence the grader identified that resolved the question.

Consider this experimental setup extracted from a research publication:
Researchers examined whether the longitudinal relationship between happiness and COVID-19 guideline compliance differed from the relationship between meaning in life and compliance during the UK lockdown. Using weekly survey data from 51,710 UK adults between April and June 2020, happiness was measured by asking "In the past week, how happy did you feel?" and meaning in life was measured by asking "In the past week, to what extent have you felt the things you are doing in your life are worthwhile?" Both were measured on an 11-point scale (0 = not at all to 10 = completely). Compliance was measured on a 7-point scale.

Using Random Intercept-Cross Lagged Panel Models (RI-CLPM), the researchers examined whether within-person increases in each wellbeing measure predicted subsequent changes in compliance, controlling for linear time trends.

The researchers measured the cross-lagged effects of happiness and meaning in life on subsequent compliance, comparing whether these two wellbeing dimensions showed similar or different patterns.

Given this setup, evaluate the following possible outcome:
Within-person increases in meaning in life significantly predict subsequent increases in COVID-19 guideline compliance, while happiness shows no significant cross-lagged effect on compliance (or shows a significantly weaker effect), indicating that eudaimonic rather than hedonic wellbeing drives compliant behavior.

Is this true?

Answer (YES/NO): NO